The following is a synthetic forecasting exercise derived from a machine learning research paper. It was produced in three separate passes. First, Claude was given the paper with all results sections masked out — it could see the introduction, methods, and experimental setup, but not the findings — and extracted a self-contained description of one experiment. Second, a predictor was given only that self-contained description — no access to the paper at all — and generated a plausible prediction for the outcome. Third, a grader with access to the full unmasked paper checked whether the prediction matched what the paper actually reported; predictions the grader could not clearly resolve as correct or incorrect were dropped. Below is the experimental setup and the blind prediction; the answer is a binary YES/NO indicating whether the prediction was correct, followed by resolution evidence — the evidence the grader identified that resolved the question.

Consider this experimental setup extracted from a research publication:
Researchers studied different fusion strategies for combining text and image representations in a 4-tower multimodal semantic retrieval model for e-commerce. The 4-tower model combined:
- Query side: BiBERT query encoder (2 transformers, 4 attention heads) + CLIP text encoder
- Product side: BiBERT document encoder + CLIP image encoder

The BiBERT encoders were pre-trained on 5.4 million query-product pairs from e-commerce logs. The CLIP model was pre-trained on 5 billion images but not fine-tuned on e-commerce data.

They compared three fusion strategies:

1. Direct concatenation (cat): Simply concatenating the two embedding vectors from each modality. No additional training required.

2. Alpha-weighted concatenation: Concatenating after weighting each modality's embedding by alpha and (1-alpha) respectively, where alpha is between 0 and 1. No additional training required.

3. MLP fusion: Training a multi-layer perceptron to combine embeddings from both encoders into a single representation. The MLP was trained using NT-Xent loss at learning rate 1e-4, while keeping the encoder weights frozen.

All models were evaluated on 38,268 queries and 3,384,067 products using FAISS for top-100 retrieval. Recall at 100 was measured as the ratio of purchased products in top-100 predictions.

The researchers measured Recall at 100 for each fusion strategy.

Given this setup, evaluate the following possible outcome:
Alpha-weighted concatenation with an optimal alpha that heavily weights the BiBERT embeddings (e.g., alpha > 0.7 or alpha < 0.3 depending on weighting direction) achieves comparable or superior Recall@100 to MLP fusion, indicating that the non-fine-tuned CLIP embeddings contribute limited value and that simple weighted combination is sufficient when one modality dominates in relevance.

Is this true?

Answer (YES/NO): NO